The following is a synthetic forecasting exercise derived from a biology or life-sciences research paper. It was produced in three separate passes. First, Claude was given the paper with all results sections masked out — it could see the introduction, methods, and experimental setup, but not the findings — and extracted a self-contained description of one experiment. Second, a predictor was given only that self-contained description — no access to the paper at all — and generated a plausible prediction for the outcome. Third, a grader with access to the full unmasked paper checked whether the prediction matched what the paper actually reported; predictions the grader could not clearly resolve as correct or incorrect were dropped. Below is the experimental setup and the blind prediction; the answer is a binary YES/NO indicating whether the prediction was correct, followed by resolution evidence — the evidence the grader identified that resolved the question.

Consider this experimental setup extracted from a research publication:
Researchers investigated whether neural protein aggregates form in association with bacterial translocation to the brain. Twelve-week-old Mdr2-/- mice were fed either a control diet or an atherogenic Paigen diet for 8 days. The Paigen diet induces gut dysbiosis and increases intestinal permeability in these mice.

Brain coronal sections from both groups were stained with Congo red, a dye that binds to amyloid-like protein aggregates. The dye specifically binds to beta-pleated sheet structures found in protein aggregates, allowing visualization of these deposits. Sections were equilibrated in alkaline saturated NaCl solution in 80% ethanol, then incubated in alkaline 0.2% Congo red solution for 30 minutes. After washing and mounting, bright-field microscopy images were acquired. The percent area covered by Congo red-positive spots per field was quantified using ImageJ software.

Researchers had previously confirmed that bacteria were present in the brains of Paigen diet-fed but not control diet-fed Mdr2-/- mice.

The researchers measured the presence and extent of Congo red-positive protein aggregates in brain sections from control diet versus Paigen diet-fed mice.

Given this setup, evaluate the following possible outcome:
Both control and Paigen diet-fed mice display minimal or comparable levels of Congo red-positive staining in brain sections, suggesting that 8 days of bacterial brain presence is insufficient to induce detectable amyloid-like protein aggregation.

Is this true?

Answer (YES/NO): NO